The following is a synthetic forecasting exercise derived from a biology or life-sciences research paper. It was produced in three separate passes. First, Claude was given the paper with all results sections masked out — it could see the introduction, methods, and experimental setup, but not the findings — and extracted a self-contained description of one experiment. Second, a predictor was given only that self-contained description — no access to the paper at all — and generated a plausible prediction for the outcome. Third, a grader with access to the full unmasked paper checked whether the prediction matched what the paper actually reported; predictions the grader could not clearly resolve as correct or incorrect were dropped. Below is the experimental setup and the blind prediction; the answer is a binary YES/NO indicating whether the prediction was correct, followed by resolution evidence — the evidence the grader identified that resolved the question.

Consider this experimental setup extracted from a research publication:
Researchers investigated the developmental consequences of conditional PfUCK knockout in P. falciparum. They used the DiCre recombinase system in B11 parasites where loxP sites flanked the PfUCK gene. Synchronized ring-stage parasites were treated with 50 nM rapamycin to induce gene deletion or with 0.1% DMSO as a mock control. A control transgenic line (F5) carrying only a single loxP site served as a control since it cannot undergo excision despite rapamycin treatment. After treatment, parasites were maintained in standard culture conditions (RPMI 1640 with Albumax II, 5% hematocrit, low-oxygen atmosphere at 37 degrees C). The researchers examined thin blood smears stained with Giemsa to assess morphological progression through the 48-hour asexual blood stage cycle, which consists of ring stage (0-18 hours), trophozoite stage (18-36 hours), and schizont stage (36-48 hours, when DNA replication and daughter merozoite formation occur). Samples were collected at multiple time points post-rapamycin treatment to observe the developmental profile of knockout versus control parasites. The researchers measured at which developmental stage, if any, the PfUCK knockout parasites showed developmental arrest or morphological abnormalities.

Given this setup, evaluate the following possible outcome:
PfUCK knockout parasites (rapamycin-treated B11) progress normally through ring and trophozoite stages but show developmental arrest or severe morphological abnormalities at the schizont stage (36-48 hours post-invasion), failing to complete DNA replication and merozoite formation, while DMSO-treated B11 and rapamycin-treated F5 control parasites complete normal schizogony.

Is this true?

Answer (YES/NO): NO